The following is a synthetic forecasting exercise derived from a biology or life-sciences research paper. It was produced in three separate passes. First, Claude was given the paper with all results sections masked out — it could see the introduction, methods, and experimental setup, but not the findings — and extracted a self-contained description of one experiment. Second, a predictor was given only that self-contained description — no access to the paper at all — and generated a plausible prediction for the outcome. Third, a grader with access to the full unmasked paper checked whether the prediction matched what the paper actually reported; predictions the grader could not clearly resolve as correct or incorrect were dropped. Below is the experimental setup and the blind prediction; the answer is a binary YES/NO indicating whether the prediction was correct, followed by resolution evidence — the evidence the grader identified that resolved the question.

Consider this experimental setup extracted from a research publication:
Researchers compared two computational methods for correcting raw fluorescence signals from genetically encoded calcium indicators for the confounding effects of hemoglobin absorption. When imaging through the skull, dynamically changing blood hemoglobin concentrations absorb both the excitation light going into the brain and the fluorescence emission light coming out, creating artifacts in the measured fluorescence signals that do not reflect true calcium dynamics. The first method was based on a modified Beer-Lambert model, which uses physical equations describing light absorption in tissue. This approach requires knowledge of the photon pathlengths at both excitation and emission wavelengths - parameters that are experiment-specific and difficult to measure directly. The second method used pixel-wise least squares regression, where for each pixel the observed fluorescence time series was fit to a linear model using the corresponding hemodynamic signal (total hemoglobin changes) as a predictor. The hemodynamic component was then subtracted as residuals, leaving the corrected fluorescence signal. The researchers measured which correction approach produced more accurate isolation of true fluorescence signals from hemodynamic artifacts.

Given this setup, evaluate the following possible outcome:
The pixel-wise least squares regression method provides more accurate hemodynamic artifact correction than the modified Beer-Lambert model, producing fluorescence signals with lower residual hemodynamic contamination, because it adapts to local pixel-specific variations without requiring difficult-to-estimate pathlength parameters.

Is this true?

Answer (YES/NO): YES